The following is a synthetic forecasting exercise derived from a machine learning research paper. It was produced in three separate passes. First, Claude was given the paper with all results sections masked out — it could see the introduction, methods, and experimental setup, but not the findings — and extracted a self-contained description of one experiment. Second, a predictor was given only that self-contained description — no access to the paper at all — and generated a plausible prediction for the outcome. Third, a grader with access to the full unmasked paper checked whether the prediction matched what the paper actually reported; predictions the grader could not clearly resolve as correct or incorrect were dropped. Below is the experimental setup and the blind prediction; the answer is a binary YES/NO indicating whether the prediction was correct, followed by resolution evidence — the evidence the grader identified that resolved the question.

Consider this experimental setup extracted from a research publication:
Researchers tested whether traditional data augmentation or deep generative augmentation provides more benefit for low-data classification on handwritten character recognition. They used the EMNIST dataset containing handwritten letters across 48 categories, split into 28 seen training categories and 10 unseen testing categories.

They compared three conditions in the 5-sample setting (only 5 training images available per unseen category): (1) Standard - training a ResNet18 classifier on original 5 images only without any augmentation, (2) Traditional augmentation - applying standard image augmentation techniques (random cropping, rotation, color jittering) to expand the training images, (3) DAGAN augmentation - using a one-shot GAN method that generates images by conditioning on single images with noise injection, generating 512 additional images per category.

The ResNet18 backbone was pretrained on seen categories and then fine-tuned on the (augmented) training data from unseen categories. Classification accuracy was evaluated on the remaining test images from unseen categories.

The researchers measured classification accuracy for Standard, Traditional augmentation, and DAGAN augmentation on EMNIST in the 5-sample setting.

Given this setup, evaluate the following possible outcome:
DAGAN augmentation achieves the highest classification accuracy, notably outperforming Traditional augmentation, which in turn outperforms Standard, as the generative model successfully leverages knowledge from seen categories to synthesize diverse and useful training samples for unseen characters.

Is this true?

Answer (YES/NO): YES